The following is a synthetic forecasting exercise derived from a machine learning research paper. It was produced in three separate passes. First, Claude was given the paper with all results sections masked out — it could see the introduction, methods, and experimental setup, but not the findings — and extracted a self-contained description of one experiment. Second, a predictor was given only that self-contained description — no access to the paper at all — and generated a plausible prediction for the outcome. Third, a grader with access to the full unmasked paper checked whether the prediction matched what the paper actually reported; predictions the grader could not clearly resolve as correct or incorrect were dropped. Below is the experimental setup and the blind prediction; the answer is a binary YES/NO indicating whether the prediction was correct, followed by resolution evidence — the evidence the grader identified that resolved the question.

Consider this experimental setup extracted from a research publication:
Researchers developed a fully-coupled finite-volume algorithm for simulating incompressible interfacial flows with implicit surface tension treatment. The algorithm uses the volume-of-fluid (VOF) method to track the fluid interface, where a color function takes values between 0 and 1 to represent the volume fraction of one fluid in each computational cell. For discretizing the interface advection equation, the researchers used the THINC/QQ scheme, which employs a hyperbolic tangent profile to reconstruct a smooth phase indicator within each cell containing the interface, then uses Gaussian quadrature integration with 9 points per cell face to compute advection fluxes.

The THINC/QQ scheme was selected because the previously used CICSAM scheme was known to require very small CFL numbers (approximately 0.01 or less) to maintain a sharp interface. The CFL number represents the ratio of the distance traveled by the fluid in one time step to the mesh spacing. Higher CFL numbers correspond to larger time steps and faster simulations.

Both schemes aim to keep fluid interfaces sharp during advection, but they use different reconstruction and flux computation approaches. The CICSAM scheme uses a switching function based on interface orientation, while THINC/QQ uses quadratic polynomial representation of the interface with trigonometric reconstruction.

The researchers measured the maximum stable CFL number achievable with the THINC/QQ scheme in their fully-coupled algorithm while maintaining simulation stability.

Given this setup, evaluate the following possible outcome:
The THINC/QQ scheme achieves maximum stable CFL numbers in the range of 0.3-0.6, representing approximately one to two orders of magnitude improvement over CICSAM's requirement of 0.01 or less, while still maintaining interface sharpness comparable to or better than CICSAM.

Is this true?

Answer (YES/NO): NO